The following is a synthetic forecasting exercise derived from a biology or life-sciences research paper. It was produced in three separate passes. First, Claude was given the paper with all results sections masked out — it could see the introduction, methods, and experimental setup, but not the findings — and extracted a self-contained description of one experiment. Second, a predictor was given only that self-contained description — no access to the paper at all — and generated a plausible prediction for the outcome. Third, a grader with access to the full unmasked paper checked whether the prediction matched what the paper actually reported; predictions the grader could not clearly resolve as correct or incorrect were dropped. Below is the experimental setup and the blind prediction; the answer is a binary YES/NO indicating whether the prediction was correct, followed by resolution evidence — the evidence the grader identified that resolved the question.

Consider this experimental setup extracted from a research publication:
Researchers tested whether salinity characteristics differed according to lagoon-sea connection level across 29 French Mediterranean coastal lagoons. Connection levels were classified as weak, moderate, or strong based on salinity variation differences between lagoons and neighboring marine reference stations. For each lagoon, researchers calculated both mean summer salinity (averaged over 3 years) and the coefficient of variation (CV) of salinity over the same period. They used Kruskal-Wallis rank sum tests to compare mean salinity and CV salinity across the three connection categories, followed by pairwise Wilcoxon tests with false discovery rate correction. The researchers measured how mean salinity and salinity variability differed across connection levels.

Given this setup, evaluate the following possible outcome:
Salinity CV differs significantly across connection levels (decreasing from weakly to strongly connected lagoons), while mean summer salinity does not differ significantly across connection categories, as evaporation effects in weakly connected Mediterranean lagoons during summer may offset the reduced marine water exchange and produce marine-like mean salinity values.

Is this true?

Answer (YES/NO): NO